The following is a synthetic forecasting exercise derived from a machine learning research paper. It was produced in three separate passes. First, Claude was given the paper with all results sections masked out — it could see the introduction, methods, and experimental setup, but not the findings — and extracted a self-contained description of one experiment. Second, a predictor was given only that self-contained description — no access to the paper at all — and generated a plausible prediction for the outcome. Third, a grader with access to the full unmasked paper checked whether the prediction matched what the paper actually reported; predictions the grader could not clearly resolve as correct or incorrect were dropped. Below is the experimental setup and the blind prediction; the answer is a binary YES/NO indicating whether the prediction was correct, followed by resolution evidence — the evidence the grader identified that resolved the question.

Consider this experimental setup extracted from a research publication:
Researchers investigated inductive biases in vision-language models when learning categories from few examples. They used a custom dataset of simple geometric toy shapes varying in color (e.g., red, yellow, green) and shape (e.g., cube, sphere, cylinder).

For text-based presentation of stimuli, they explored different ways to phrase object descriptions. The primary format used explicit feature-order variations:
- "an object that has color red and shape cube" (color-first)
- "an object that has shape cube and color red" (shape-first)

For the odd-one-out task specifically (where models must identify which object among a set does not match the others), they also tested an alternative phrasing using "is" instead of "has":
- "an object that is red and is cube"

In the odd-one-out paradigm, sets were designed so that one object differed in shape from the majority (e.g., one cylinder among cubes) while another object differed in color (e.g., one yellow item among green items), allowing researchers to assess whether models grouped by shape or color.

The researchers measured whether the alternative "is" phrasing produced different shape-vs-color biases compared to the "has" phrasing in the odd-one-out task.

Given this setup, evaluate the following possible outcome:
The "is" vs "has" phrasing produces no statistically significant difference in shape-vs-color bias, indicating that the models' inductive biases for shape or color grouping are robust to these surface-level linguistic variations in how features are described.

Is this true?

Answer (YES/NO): YES